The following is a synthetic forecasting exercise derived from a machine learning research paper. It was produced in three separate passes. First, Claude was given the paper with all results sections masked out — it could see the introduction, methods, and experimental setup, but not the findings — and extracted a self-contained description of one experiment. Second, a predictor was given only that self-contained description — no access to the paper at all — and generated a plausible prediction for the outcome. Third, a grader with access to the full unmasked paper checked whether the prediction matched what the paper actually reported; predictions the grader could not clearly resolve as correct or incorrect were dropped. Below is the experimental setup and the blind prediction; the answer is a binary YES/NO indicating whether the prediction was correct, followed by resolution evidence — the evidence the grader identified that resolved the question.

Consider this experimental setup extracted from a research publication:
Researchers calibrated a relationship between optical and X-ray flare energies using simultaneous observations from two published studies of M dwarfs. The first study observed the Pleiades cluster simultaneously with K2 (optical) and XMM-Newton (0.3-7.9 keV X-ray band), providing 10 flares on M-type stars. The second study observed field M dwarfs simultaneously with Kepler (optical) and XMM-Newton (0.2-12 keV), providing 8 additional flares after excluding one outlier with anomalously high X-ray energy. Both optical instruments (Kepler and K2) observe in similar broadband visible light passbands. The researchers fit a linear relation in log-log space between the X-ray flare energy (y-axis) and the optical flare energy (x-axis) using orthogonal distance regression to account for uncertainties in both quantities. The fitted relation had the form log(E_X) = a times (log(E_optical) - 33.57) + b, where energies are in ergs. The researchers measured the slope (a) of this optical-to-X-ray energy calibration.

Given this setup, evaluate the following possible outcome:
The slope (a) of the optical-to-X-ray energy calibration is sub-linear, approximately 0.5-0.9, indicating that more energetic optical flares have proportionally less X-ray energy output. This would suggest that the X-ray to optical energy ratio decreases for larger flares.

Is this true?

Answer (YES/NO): NO